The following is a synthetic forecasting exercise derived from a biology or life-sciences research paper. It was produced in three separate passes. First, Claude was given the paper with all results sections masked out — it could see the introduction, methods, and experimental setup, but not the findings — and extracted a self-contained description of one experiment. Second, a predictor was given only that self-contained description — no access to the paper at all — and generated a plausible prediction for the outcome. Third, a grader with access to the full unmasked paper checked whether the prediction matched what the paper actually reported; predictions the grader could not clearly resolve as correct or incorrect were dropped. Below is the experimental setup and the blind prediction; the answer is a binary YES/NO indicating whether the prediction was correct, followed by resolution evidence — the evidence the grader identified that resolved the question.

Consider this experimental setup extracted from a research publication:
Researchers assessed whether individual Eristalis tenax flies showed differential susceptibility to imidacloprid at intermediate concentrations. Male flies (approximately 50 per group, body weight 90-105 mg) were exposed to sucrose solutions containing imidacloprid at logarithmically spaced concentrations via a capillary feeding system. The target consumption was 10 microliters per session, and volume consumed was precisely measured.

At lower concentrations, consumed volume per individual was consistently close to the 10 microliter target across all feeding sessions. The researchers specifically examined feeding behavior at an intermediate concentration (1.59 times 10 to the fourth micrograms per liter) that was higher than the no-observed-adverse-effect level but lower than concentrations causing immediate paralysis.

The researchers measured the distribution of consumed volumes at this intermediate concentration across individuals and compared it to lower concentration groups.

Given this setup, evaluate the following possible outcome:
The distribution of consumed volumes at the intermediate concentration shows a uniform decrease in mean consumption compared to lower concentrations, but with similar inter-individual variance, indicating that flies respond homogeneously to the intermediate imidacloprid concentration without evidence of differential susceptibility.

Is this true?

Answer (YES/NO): NO